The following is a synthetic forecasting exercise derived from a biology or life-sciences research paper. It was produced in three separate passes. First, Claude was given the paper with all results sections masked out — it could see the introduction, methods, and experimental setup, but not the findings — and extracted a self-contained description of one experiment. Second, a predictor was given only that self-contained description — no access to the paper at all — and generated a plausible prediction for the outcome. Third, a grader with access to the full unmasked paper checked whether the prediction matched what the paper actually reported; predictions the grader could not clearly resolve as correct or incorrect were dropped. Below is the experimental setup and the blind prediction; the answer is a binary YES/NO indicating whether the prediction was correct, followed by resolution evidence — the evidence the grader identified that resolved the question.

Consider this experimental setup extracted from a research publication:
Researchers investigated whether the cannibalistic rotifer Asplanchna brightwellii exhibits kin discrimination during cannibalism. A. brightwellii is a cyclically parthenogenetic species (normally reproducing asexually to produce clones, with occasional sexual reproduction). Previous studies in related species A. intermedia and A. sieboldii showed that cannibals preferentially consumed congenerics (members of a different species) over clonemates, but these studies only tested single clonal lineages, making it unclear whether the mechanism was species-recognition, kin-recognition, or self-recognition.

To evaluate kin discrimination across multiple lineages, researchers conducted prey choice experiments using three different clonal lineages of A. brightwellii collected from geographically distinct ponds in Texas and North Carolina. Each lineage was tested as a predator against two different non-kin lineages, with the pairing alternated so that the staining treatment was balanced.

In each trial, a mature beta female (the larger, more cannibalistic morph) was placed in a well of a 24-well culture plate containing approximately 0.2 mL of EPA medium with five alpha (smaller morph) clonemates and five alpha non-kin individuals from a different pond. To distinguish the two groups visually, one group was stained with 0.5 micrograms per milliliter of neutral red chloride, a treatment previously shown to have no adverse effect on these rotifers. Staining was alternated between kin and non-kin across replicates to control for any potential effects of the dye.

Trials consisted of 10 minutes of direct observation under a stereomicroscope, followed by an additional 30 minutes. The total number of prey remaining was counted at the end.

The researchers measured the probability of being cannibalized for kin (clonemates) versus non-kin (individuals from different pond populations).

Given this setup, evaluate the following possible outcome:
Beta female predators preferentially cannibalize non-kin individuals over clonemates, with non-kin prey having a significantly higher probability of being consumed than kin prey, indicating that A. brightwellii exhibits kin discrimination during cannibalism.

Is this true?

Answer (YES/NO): NO